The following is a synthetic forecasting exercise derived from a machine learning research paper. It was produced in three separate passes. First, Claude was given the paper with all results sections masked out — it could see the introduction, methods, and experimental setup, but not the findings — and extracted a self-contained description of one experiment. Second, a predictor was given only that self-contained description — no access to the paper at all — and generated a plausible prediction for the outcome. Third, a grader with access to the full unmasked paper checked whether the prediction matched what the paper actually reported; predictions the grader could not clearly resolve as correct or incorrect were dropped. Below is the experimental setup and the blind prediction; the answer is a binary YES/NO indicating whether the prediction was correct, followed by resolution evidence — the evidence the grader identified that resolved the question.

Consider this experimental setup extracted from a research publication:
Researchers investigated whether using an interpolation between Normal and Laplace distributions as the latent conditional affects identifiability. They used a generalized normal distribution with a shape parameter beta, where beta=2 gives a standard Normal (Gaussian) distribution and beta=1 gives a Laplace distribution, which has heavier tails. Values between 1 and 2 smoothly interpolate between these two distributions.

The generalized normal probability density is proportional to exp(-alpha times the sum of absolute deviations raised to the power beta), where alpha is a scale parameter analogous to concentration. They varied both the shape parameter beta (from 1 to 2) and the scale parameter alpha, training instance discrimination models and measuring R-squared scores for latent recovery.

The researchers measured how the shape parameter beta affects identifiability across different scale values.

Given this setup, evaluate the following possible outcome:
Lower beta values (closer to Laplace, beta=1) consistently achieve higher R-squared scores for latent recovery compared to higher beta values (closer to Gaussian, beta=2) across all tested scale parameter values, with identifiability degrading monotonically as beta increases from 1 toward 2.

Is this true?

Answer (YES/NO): NO